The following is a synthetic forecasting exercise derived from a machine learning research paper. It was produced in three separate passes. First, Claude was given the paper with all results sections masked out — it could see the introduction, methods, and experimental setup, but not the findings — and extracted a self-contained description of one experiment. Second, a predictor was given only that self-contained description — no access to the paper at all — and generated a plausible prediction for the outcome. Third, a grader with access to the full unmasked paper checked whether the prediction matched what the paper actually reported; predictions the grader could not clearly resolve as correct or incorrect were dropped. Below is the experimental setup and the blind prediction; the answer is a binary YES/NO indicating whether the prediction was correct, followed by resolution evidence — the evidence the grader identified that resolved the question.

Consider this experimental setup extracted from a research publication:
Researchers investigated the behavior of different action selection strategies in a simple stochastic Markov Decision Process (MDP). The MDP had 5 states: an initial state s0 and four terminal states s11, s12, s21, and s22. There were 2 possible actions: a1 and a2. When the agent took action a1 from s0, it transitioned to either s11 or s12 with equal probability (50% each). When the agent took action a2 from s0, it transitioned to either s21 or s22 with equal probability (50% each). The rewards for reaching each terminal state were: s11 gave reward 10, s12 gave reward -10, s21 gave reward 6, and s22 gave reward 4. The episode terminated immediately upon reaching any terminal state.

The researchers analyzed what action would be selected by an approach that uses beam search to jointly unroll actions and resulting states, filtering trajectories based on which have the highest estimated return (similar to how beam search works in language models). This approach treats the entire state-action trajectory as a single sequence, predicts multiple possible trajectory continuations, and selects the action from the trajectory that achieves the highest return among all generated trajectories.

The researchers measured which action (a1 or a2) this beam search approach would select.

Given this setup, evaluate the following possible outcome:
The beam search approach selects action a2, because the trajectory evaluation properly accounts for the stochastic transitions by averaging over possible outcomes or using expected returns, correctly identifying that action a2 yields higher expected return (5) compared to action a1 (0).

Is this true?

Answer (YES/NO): NO